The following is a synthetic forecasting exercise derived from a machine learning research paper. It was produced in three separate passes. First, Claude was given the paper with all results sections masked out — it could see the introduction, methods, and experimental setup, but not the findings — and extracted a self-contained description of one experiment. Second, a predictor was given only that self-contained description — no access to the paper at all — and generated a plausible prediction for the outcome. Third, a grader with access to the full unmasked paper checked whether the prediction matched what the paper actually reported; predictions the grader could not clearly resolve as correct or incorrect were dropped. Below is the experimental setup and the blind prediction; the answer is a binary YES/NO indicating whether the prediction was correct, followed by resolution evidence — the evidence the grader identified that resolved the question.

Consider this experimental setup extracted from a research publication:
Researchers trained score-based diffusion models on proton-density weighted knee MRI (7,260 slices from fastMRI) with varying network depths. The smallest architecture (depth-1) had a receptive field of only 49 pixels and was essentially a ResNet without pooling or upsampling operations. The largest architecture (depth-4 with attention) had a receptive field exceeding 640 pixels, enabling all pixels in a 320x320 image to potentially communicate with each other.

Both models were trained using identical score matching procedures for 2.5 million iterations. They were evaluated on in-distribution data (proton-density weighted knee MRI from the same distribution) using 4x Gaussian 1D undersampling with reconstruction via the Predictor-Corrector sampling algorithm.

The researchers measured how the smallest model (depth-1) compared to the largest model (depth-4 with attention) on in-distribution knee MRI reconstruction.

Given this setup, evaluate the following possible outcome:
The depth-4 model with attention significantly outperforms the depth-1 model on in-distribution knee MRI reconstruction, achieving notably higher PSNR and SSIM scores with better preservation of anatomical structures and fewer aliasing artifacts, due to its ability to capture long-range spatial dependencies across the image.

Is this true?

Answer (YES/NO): NO